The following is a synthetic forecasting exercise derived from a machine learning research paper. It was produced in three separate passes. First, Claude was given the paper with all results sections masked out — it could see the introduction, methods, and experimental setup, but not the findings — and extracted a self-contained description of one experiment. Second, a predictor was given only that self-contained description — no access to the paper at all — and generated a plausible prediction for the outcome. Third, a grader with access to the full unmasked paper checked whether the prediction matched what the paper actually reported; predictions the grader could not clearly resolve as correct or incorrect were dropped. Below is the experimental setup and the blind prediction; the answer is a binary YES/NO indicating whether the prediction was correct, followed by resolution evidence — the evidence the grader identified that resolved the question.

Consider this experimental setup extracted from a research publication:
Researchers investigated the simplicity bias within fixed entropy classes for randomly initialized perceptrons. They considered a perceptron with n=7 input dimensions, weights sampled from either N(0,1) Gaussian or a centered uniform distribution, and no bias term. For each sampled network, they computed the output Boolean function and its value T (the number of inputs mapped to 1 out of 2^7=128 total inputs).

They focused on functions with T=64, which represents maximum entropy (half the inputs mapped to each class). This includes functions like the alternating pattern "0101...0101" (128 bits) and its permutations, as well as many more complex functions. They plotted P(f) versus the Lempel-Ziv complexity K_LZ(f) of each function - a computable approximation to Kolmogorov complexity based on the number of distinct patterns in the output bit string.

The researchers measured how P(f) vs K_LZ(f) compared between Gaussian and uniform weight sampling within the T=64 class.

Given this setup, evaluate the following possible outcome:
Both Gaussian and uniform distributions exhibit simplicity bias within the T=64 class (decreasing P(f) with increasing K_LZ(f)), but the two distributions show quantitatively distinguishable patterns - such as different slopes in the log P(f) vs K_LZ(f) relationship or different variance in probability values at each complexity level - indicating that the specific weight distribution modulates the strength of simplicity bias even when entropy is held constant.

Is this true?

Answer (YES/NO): YES